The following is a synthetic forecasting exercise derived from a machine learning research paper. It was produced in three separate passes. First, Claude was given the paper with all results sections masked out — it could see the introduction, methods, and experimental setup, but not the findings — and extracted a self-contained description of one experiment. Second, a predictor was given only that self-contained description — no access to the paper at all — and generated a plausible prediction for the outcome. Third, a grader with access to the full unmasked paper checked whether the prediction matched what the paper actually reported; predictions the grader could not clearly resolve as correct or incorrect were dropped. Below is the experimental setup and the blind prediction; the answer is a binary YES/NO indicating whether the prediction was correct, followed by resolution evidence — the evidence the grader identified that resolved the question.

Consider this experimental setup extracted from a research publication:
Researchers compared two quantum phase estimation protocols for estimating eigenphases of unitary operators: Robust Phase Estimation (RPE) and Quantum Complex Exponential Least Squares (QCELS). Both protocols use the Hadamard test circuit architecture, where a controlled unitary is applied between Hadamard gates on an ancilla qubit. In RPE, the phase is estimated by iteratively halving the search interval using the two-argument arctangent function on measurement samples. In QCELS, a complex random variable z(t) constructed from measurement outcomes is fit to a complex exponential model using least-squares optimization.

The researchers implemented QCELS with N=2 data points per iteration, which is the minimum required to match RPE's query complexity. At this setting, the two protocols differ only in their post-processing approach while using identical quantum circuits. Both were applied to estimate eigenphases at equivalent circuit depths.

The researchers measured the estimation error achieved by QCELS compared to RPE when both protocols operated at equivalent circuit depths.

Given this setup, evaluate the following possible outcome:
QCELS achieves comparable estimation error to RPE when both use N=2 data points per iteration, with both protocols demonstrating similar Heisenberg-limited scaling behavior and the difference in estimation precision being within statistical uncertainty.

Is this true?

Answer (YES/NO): YES